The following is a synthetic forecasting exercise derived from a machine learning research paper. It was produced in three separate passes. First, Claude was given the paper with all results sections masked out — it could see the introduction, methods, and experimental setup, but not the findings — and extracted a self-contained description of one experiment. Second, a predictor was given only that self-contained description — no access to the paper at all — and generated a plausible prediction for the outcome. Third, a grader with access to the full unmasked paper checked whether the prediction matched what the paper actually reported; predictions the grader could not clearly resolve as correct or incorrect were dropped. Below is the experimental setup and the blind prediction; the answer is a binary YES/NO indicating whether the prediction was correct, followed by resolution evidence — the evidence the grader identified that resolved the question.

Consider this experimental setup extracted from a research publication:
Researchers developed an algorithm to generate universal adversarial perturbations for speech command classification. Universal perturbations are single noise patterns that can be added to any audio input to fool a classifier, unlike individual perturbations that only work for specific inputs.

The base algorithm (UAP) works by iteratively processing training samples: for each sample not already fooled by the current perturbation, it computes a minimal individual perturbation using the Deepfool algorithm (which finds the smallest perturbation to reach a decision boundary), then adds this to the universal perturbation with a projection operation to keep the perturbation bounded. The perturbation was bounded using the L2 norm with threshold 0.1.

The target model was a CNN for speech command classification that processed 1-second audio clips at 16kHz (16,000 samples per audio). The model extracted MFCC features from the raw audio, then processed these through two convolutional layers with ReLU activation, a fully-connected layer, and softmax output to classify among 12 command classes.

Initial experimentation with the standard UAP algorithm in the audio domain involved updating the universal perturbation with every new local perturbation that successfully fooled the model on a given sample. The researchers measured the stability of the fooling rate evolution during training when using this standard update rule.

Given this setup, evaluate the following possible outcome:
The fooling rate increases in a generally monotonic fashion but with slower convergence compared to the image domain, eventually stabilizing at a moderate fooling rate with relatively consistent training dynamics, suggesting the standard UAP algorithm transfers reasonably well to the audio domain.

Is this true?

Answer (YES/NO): NO